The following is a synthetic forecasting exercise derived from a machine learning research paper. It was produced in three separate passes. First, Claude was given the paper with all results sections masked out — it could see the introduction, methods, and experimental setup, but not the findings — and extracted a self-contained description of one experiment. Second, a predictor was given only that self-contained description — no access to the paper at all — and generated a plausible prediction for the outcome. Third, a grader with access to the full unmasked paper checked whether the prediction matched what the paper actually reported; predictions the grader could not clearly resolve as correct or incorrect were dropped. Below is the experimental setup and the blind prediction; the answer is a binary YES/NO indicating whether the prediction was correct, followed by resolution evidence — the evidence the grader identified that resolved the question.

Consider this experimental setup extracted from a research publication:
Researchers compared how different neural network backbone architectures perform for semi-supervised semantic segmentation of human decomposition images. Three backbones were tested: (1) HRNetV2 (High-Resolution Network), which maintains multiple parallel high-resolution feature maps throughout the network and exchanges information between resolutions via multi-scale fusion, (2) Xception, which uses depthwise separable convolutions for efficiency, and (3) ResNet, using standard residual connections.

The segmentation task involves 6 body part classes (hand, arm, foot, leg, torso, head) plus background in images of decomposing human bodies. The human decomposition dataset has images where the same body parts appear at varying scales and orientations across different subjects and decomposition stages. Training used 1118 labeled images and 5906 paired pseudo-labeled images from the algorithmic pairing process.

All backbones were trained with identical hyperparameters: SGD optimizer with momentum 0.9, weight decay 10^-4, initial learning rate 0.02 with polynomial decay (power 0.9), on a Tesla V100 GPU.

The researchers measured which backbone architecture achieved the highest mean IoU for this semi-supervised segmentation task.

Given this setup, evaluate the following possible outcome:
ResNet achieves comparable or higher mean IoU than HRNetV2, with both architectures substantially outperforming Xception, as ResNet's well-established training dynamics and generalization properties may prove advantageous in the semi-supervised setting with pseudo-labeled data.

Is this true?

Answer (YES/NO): NO